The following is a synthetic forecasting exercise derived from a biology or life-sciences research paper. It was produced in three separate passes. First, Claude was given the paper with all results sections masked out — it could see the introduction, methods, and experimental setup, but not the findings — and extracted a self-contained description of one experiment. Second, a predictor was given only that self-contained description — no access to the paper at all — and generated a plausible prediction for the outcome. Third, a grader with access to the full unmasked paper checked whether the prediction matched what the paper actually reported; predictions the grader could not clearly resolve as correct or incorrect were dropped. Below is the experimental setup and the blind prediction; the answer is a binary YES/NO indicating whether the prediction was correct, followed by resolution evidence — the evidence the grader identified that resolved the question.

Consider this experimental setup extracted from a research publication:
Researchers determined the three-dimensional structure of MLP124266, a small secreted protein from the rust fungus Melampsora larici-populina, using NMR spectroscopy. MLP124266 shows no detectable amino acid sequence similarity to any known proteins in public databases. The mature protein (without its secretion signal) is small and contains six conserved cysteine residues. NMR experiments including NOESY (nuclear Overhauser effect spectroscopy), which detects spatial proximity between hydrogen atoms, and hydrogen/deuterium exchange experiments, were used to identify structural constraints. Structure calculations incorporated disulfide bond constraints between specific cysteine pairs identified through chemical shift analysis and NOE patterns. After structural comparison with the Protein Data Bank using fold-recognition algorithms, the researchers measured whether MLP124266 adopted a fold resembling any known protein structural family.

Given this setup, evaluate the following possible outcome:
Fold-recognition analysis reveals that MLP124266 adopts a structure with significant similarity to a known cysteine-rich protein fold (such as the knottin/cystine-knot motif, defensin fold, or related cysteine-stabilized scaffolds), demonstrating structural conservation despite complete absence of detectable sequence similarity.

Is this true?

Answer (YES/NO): YES